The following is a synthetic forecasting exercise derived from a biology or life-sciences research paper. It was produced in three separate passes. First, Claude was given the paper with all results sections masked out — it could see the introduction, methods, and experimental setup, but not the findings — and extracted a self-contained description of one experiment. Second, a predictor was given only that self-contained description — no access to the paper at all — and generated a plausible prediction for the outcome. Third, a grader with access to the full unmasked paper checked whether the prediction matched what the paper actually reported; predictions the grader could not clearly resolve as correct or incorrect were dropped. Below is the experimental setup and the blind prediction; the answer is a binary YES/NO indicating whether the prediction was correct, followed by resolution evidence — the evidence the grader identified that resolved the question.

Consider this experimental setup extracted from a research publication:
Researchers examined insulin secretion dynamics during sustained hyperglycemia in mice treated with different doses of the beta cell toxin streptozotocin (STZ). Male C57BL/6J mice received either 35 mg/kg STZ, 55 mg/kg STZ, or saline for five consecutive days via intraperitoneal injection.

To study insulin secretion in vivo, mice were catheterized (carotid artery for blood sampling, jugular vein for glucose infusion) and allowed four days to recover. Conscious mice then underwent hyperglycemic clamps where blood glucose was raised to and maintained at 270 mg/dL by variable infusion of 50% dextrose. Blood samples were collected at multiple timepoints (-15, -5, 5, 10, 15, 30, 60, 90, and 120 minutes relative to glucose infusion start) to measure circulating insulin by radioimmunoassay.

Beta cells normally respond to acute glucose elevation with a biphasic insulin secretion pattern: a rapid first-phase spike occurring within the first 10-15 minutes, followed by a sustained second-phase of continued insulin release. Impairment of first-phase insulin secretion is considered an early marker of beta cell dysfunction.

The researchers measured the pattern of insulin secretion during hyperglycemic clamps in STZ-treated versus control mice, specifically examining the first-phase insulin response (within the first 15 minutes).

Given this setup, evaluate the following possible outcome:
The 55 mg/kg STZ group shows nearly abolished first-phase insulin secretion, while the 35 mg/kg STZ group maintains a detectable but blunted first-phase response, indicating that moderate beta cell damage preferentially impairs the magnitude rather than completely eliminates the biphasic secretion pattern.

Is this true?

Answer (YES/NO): NO